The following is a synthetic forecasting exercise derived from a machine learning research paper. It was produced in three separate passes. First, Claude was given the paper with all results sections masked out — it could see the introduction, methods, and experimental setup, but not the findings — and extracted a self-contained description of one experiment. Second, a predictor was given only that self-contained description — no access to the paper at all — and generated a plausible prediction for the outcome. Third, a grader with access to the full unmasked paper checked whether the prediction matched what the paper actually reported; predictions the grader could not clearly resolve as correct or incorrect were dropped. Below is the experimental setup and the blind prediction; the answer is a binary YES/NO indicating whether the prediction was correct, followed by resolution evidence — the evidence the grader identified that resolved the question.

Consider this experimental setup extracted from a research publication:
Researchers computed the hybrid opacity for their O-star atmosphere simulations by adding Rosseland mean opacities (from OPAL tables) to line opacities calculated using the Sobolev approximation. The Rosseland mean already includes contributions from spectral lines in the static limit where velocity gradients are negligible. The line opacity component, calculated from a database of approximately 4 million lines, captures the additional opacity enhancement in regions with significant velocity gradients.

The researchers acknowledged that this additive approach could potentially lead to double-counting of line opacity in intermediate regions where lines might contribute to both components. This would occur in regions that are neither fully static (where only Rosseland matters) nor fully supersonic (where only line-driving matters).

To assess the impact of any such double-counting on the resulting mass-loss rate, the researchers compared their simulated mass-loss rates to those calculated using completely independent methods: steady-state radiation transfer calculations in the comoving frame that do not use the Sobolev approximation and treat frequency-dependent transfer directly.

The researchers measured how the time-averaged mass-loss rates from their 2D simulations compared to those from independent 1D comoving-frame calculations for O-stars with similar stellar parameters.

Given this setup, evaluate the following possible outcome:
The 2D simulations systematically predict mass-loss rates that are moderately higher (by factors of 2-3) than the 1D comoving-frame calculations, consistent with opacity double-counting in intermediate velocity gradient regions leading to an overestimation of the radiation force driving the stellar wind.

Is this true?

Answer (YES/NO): NO